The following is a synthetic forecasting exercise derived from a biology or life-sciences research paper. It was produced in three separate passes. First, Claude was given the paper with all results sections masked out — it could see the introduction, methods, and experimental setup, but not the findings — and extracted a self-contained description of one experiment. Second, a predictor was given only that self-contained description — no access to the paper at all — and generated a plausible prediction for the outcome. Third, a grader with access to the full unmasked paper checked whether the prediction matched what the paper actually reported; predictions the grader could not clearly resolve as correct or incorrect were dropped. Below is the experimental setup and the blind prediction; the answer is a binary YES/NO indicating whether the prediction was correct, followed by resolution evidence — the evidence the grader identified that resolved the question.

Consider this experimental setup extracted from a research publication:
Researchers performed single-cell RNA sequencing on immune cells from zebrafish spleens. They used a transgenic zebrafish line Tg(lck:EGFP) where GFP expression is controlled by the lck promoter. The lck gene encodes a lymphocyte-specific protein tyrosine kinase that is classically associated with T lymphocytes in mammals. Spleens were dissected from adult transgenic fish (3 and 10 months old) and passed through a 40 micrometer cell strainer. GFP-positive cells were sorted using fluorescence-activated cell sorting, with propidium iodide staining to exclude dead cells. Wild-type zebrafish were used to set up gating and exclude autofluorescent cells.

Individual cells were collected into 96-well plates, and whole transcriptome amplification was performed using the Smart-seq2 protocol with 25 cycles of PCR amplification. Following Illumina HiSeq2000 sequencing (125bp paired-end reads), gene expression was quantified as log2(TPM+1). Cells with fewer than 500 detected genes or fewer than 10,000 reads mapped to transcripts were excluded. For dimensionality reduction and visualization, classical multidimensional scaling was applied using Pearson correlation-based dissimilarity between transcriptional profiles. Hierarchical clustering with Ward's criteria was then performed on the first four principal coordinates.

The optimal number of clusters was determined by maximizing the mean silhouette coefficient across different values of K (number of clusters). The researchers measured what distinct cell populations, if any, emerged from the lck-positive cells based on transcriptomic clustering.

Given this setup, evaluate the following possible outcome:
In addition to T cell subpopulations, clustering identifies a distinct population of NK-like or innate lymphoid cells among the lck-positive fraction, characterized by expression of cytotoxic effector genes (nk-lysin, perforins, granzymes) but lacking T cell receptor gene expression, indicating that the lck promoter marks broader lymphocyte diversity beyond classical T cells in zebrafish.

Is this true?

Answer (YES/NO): YES